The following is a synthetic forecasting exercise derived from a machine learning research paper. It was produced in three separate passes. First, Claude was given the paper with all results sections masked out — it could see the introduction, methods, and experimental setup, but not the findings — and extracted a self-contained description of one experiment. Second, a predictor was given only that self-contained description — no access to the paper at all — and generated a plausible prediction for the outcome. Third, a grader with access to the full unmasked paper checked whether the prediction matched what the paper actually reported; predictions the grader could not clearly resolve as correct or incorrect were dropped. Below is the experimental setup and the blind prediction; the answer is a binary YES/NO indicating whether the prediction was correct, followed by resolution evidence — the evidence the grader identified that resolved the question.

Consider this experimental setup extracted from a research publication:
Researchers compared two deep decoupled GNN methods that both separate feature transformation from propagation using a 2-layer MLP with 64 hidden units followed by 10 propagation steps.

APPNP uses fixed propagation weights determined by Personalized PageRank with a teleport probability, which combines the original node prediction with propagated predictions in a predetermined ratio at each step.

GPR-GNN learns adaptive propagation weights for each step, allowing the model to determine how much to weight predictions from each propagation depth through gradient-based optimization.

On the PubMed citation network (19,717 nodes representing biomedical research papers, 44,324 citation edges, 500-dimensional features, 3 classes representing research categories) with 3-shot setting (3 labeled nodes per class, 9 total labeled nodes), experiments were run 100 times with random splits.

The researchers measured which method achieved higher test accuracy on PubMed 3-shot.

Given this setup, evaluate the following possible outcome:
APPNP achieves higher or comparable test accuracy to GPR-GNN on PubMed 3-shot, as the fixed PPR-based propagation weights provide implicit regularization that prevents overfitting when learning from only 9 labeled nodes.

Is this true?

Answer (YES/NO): NO